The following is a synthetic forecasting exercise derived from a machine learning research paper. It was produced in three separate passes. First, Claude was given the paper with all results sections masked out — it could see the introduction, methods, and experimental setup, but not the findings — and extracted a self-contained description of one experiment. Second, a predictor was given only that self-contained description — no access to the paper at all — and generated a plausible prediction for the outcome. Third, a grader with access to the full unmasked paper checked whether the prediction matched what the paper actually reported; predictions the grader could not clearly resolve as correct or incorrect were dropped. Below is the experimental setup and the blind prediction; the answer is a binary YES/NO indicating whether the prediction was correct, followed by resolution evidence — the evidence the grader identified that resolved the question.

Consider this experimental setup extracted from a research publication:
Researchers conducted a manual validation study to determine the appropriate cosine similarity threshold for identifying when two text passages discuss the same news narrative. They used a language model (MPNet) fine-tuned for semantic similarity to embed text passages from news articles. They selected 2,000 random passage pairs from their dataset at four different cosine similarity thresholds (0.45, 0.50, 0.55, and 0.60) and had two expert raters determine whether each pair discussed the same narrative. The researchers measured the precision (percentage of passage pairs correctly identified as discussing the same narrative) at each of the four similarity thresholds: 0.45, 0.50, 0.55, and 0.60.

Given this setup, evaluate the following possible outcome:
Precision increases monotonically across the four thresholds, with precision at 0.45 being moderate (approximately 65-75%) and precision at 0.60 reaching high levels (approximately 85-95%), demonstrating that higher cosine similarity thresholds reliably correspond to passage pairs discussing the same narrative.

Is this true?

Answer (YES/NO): NO